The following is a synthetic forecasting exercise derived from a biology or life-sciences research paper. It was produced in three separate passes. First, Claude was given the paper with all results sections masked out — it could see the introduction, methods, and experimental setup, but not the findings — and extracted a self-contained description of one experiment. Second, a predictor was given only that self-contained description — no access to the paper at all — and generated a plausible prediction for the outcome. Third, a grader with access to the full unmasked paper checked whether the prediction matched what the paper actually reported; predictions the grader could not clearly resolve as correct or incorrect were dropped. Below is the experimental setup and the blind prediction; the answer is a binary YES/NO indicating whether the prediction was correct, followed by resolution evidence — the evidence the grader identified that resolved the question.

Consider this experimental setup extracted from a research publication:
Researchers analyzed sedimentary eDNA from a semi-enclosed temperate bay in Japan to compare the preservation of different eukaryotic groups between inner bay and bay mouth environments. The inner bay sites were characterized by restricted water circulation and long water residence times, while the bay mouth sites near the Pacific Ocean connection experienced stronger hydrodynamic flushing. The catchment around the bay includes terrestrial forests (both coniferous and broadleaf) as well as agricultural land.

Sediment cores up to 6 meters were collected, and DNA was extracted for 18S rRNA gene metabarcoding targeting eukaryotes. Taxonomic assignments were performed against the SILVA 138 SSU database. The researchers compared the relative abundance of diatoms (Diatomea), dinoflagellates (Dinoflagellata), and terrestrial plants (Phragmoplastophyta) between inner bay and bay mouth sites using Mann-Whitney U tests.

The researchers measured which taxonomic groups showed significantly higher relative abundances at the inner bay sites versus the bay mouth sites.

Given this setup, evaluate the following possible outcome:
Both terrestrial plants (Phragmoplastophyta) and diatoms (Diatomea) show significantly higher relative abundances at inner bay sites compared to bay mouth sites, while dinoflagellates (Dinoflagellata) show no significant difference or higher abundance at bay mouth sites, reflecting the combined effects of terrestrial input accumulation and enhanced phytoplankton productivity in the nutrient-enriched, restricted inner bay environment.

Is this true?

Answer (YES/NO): NO